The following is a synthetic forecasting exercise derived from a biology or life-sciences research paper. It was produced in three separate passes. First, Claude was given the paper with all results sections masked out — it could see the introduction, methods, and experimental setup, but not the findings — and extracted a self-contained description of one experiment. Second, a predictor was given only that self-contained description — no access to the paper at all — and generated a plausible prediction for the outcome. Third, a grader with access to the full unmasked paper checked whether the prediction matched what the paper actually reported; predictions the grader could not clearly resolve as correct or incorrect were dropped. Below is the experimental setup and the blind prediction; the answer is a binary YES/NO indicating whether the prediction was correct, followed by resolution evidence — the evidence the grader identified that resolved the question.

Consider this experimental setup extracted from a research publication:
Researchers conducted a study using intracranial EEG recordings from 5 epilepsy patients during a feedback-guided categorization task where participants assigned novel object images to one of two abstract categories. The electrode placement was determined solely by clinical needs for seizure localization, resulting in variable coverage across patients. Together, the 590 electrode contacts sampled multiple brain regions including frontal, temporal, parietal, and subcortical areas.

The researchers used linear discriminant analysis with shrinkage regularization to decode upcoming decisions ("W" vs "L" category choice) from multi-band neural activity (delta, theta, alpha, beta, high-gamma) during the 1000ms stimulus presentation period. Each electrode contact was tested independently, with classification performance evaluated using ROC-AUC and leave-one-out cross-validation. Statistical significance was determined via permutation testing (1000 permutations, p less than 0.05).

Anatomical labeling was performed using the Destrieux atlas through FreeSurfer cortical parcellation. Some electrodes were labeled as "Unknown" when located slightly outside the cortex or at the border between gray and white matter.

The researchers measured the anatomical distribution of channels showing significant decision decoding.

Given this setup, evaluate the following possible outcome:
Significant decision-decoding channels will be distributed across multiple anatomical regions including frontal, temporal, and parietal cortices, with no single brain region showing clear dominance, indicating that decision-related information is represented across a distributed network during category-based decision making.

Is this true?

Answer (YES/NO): YES